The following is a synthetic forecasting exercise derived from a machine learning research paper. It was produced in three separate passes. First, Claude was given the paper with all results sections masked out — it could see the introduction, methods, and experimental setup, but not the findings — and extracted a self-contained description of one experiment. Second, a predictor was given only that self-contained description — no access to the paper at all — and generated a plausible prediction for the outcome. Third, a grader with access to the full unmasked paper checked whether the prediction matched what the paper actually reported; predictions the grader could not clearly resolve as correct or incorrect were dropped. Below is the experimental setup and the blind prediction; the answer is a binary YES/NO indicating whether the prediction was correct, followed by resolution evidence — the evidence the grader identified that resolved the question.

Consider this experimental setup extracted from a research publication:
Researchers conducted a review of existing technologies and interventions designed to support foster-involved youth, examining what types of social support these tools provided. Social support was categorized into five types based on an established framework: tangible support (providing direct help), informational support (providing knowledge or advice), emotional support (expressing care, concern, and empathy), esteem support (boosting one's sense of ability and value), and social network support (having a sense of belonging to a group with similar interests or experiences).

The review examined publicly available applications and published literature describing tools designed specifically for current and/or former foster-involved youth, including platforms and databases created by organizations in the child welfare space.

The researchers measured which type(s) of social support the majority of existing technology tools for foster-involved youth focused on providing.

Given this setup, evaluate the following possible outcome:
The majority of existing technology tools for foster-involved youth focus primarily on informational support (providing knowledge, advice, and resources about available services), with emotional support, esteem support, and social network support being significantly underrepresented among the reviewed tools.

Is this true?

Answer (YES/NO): YES